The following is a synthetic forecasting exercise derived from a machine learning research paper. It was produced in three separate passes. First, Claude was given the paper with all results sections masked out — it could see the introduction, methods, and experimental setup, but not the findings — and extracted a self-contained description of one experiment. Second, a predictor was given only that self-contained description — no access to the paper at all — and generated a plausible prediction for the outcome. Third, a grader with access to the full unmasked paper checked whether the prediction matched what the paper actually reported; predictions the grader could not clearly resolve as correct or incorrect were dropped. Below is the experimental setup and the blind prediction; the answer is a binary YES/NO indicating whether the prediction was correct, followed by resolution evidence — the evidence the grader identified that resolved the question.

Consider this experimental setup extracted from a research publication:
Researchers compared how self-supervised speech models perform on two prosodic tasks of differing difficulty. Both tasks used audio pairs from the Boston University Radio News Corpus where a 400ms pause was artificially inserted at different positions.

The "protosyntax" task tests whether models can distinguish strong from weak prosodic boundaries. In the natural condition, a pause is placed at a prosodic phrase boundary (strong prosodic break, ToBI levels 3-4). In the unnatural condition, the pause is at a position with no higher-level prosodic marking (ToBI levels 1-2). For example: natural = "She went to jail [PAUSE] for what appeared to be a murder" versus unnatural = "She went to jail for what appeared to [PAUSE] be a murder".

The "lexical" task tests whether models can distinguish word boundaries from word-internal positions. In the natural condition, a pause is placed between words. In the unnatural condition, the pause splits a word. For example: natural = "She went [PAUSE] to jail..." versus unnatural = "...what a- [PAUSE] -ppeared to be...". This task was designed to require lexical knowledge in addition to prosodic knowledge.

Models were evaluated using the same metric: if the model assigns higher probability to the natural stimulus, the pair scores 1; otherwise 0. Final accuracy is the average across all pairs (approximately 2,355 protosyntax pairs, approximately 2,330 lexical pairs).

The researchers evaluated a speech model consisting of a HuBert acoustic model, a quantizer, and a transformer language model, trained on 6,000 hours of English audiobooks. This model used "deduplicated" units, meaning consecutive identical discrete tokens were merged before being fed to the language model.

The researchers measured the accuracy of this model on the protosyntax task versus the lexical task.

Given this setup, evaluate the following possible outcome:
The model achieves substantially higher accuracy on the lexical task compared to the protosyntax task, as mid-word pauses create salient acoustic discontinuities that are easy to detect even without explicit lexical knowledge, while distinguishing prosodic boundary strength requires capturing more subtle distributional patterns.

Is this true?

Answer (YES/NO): NO